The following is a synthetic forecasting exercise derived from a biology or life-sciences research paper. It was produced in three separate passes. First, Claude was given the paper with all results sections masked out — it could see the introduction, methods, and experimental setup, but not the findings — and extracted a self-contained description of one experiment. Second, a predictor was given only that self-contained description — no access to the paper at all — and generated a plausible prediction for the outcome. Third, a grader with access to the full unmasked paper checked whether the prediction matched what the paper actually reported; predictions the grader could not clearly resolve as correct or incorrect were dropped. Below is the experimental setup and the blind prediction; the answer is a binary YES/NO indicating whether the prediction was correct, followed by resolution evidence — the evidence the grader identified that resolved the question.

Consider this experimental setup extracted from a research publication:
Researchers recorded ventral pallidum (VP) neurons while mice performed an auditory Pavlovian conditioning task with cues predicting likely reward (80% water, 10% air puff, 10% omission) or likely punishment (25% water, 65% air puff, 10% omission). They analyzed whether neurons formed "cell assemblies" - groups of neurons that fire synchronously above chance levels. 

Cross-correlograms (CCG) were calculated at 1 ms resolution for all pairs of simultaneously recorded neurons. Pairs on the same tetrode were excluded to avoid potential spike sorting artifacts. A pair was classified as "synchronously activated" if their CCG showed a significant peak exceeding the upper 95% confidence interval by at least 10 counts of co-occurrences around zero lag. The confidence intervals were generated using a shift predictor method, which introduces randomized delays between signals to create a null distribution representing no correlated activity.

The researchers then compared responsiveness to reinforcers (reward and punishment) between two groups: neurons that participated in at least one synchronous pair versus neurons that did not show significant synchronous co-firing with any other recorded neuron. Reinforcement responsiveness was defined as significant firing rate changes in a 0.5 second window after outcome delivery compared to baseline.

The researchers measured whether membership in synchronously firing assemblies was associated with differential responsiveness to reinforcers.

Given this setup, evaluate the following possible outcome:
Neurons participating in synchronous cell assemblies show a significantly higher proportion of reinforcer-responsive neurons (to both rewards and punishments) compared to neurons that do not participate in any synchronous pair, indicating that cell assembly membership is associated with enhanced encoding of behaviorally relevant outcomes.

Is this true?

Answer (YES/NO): YES